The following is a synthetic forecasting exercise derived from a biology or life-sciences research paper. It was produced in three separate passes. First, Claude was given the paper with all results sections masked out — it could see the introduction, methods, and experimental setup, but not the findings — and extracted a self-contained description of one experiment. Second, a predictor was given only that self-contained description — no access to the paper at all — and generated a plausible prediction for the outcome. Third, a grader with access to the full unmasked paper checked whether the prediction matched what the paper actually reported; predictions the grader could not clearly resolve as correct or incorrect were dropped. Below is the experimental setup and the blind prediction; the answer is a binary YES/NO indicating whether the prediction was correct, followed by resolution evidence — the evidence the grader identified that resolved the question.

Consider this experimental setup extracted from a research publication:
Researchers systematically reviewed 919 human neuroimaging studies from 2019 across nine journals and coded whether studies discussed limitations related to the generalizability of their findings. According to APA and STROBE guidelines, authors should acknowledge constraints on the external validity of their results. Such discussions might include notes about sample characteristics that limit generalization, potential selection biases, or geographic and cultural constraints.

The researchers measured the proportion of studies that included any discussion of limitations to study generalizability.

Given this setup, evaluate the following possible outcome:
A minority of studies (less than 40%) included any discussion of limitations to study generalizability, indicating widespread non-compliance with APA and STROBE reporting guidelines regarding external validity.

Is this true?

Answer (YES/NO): YES